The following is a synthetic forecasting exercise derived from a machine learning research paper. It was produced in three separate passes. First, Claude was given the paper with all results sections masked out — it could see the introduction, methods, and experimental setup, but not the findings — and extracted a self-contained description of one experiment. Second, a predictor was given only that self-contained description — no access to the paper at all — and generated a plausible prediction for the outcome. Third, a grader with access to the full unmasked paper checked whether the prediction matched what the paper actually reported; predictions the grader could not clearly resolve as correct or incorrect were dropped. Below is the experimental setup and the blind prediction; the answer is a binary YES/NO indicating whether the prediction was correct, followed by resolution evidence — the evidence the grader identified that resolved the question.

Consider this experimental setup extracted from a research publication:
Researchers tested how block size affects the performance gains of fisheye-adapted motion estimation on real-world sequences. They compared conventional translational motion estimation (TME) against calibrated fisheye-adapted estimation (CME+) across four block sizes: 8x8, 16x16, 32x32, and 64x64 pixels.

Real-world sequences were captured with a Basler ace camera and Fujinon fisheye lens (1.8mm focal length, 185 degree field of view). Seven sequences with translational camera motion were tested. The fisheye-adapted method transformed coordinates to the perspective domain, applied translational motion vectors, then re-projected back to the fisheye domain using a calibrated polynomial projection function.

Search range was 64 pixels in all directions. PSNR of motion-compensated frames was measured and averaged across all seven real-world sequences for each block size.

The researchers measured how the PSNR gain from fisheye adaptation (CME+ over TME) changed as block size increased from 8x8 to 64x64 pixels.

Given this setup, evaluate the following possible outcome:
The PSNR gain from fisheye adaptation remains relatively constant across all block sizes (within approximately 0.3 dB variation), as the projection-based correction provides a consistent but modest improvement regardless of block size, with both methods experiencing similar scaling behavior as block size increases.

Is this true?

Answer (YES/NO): NO